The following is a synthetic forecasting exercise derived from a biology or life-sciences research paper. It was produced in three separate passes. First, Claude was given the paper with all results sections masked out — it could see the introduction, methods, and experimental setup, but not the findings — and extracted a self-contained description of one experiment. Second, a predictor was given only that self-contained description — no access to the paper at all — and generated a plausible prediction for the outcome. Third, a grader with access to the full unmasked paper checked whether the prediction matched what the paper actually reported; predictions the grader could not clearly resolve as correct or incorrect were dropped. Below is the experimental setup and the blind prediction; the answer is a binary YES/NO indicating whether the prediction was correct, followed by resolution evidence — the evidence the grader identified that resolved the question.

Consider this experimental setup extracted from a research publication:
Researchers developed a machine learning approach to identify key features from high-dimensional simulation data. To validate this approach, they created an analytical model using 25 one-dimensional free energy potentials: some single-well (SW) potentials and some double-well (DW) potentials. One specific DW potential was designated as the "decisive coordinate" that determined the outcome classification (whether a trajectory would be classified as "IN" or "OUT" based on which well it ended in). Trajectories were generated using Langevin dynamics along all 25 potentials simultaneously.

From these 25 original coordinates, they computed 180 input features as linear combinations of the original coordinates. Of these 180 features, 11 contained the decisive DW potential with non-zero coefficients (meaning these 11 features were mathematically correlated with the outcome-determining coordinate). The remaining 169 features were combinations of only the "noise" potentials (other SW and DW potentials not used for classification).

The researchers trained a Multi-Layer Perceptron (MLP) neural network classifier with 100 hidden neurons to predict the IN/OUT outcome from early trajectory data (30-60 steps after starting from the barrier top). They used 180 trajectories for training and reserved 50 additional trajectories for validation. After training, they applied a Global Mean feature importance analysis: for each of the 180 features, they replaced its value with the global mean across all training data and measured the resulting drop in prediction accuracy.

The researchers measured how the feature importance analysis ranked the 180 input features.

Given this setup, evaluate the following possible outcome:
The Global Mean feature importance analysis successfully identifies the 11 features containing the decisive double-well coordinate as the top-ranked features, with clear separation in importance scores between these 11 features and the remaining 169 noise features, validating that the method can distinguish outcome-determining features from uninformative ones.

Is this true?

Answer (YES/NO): YES